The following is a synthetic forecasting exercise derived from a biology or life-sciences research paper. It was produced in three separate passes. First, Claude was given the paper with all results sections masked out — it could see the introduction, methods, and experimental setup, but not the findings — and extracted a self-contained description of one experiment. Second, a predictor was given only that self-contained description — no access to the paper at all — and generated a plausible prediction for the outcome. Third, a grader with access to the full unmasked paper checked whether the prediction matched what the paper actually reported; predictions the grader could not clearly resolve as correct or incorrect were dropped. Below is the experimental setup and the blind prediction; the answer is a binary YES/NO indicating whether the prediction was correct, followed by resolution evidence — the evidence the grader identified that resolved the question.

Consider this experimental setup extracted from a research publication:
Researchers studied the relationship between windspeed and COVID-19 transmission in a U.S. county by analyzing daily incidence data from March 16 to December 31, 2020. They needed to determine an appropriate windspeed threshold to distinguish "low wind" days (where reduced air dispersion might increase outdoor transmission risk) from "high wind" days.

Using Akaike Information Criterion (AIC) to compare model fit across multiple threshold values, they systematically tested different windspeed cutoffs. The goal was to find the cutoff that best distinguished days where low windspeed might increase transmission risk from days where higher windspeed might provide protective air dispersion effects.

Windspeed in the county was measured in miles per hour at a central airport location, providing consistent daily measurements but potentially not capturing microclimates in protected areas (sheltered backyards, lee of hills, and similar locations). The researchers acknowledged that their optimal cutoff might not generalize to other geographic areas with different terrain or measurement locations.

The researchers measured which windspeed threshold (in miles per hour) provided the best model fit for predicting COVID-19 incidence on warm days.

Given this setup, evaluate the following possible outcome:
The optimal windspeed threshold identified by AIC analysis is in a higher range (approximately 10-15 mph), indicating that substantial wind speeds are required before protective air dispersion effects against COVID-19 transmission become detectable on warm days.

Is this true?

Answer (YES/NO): NO